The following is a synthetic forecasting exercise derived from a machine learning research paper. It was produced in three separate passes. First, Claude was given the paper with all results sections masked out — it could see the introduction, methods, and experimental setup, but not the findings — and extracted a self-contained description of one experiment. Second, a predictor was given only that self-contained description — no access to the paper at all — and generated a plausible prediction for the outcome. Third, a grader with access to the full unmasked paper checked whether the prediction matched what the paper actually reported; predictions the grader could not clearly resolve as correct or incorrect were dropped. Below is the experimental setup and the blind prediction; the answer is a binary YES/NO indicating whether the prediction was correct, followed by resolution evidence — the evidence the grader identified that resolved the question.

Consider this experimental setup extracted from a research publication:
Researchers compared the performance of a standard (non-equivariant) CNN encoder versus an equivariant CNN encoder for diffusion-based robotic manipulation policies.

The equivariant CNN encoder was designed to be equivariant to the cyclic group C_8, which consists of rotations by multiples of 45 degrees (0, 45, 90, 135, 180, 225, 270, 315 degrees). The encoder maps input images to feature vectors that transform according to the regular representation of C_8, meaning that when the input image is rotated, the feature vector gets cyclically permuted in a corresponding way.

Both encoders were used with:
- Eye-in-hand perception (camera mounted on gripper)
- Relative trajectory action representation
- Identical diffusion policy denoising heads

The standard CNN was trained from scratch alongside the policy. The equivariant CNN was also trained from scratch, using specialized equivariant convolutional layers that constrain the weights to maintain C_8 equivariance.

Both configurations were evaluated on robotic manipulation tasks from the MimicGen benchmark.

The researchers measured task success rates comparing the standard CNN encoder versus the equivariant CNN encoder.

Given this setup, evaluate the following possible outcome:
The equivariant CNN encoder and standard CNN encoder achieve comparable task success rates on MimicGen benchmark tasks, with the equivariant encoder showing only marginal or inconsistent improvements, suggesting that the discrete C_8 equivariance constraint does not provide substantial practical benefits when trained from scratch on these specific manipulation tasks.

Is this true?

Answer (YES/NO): NO